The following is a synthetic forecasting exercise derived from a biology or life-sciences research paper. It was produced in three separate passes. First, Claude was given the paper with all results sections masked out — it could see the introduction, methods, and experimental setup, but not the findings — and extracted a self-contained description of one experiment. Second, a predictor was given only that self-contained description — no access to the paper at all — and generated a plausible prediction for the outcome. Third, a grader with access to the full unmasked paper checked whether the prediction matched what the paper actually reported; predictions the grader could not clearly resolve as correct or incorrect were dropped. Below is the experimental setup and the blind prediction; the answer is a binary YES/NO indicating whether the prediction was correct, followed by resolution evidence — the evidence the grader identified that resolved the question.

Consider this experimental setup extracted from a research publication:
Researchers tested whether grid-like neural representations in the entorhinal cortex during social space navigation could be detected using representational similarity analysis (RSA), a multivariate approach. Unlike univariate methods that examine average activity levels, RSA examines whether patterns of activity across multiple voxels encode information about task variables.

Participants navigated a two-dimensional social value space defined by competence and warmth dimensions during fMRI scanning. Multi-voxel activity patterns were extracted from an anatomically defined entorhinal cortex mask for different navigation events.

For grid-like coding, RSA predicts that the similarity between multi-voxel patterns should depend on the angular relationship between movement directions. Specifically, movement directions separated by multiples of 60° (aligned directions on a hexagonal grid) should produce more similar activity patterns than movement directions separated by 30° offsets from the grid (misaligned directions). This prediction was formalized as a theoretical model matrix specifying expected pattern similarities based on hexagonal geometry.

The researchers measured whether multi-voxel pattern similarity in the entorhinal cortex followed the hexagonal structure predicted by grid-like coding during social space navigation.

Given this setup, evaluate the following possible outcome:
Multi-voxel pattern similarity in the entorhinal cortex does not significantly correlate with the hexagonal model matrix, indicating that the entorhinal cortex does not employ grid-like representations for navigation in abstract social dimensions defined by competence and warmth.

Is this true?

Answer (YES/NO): YES